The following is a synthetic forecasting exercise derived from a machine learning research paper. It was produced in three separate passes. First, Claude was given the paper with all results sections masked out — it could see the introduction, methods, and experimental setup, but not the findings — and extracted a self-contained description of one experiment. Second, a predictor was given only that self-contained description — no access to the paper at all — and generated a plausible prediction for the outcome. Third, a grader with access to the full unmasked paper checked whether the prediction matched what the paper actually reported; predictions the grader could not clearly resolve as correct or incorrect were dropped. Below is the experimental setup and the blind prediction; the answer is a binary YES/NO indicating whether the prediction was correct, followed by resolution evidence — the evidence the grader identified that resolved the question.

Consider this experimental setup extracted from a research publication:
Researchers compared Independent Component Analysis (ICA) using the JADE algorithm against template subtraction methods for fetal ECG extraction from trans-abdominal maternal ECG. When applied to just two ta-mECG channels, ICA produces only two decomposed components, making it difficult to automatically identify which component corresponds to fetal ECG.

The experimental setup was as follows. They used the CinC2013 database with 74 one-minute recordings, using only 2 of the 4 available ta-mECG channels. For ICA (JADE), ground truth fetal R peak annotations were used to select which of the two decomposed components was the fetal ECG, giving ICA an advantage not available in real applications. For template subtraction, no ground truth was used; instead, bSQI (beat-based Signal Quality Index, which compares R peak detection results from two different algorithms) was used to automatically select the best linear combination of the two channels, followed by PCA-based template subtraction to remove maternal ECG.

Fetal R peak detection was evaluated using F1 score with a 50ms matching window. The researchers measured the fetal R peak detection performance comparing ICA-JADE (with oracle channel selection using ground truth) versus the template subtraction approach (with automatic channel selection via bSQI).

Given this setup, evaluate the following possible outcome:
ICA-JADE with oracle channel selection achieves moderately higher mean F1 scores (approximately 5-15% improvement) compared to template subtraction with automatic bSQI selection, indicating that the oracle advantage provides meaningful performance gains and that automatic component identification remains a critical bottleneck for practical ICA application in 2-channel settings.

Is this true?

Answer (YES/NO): NO